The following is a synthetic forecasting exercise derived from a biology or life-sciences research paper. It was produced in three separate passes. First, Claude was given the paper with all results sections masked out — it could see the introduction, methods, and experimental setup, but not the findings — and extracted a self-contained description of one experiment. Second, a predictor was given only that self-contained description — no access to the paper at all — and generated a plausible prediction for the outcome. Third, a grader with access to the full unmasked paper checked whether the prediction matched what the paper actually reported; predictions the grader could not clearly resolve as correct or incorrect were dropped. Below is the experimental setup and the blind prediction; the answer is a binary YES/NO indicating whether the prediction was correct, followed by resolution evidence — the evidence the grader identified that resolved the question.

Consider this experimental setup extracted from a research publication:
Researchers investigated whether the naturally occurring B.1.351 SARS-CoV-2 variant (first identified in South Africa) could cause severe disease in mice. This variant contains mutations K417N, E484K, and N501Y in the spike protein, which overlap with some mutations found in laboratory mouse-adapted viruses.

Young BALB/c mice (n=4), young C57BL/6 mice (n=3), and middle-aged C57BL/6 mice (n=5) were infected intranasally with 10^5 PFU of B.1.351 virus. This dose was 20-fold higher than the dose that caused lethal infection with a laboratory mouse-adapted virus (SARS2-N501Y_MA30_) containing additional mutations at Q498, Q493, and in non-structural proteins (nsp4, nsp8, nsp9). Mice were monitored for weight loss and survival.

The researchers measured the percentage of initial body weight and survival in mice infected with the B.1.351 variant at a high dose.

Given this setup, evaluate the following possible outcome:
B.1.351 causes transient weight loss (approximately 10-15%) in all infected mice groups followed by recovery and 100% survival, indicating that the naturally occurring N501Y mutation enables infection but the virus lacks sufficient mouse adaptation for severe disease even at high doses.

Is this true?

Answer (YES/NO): NO